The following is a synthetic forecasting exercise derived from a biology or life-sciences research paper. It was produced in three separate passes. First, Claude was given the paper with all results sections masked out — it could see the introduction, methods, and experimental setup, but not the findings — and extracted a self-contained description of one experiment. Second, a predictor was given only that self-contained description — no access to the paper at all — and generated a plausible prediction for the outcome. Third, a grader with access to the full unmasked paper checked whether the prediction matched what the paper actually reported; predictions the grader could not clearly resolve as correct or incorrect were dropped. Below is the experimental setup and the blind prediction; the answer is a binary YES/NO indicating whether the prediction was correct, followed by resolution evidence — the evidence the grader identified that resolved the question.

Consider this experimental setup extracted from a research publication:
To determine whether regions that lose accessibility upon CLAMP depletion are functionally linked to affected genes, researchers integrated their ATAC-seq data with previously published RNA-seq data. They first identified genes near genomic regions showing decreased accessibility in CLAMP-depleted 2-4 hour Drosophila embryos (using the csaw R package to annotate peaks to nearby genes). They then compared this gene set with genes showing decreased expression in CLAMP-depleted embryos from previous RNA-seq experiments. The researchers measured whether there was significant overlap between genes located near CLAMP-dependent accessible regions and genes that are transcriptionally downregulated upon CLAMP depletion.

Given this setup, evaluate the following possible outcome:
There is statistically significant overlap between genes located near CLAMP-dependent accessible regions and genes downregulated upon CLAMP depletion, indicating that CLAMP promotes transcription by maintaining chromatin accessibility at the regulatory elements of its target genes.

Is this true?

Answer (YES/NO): YES